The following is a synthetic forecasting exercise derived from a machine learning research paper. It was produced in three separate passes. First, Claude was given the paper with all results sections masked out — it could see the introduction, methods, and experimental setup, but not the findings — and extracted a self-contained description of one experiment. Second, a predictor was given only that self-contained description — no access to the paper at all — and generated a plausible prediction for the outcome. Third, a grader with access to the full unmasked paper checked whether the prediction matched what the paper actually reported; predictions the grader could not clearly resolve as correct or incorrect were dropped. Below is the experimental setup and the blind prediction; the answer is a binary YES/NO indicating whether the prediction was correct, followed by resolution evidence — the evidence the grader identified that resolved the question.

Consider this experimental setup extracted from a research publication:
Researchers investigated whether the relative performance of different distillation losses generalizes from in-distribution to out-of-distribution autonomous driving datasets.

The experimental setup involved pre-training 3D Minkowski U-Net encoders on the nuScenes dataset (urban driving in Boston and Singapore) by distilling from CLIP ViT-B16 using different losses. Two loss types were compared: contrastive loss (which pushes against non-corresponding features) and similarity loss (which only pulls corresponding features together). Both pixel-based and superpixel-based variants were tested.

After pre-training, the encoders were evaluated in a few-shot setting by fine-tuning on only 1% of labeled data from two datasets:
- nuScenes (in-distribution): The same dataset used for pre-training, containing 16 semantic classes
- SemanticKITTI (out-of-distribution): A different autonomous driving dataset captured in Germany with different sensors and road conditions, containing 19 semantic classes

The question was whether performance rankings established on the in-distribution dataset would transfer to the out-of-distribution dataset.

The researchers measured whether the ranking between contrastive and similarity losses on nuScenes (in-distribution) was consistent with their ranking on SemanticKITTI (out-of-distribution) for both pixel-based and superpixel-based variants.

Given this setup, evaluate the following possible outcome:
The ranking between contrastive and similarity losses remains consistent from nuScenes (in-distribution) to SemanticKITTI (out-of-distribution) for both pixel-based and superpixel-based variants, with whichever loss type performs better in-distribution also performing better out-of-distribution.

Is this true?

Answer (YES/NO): YES